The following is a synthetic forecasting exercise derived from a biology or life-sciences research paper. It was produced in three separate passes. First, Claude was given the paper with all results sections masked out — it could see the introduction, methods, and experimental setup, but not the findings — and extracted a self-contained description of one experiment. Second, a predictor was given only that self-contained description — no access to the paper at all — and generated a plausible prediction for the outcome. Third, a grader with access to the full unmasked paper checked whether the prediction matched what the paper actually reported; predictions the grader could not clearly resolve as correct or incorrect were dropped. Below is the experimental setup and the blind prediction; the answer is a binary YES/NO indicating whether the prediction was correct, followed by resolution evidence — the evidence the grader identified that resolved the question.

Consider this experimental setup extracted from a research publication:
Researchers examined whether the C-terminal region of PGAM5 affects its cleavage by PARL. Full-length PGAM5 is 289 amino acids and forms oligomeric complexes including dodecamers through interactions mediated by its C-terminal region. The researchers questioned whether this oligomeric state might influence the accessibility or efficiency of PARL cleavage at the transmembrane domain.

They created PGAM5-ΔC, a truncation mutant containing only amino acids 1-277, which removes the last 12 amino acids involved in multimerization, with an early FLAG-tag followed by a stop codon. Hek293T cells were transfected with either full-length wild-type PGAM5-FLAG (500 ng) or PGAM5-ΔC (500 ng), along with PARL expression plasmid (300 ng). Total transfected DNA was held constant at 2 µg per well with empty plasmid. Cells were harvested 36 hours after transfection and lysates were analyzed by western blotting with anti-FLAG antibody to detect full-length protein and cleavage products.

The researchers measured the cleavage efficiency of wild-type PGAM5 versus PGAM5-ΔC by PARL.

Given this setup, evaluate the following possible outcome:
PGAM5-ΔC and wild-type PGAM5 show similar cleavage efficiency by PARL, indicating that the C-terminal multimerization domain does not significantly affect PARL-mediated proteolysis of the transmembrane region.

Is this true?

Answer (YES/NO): NO